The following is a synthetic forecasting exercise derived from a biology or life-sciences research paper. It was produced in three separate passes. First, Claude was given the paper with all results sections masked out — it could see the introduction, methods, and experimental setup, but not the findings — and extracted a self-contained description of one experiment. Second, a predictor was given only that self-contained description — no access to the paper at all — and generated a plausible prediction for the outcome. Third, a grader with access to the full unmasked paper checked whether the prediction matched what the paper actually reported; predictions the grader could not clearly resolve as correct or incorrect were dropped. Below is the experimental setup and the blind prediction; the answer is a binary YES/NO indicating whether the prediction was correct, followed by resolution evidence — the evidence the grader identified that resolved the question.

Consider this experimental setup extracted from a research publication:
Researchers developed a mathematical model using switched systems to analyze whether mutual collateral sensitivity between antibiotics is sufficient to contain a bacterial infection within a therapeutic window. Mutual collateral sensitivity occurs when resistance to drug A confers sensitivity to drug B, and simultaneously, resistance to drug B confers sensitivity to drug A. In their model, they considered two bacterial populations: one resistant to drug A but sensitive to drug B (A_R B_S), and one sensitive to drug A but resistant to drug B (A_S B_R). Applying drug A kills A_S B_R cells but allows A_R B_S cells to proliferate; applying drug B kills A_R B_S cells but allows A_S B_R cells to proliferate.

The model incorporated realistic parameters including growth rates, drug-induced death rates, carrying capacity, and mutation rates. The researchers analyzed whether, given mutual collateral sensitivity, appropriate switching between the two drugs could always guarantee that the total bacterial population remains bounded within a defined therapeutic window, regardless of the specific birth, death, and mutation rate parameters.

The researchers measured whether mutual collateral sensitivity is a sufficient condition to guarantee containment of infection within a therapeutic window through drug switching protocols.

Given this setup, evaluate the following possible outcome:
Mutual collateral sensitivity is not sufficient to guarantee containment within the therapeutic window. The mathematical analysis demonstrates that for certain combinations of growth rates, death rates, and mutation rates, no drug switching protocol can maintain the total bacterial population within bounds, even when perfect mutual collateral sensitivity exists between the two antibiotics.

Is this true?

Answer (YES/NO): YES